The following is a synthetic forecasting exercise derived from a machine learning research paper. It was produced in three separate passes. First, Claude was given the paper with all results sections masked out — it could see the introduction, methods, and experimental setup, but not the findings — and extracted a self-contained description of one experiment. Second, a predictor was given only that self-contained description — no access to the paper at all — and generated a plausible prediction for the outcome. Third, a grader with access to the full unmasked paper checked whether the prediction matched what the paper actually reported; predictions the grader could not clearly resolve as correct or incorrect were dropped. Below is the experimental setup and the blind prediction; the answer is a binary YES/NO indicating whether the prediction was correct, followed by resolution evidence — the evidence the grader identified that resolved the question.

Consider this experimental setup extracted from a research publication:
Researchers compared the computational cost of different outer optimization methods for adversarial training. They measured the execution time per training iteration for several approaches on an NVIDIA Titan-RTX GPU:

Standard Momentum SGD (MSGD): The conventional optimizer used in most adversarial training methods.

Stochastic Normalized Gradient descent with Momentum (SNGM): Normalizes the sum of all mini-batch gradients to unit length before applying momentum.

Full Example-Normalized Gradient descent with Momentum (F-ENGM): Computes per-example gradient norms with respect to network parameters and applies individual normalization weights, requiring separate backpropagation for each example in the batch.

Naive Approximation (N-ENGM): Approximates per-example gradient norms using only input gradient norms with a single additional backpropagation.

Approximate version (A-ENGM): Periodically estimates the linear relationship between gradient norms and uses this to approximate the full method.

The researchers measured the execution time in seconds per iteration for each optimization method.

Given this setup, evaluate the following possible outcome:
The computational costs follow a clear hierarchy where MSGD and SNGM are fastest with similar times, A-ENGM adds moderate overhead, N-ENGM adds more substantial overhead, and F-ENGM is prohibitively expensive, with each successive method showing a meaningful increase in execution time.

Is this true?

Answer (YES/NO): NO